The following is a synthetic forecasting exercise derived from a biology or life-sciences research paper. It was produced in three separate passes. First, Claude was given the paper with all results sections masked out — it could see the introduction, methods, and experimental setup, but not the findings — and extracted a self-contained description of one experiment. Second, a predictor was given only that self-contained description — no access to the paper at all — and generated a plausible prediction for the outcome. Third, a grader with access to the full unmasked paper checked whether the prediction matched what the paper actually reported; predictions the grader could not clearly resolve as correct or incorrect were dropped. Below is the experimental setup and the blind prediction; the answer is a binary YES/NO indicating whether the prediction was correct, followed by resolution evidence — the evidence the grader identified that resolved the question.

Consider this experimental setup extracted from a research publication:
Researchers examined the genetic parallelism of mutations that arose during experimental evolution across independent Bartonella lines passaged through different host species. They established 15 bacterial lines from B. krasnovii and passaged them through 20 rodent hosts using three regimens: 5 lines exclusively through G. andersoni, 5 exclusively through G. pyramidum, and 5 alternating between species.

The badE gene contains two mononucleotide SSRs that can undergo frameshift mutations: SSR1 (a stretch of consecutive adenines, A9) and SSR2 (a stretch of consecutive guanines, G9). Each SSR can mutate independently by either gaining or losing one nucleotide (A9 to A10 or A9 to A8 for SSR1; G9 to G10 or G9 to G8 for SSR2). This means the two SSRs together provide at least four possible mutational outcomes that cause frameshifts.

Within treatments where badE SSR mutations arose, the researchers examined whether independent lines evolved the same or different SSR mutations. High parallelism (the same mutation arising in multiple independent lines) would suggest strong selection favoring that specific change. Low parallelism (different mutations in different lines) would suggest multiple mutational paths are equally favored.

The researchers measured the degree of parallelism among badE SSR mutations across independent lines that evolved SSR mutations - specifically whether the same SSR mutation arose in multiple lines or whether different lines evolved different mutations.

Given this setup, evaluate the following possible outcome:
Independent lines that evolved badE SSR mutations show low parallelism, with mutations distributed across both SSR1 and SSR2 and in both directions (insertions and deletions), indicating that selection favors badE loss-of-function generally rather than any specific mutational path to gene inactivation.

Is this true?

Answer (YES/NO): YES